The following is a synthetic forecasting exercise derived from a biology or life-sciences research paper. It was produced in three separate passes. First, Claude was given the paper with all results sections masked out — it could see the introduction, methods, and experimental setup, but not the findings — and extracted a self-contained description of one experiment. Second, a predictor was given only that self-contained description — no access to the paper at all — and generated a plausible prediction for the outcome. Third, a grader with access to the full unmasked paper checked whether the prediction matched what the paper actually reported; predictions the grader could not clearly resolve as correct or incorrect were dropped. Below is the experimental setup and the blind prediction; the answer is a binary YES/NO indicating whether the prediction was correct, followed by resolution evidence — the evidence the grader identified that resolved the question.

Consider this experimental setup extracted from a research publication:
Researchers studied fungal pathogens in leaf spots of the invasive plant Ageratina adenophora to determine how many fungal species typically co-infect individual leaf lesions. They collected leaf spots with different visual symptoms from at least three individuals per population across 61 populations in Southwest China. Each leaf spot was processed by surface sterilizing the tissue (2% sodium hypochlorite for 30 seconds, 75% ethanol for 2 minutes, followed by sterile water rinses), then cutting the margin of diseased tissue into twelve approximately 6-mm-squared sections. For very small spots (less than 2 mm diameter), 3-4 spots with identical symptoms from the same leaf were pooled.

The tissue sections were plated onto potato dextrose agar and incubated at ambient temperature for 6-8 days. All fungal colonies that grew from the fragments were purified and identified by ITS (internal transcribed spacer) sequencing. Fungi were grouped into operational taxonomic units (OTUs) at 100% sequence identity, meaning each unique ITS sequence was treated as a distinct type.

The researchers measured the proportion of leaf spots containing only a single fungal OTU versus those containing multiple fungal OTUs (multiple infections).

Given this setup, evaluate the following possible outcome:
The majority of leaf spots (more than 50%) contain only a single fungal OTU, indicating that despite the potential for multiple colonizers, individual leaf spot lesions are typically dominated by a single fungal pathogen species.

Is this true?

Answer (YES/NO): NO